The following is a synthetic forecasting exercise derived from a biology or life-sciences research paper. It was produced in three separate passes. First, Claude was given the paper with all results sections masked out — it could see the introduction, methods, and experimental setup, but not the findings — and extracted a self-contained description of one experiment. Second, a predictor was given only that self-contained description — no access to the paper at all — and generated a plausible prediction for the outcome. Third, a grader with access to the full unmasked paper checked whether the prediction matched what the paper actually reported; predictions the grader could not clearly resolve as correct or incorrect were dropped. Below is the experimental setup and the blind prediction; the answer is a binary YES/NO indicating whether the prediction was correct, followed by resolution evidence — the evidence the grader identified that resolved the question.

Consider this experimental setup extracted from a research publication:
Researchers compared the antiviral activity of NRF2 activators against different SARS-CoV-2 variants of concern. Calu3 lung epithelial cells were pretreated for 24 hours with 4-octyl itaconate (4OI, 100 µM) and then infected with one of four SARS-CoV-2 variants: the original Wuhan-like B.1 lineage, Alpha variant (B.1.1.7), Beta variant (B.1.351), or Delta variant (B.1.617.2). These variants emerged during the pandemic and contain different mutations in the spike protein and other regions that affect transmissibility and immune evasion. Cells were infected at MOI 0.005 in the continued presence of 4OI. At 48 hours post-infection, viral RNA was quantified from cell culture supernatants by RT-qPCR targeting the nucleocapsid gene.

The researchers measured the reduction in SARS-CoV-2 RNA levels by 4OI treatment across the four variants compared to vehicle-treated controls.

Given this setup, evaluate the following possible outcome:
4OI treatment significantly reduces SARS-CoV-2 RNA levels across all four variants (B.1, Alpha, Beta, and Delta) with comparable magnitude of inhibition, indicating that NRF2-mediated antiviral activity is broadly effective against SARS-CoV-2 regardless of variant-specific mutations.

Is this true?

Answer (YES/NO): NO